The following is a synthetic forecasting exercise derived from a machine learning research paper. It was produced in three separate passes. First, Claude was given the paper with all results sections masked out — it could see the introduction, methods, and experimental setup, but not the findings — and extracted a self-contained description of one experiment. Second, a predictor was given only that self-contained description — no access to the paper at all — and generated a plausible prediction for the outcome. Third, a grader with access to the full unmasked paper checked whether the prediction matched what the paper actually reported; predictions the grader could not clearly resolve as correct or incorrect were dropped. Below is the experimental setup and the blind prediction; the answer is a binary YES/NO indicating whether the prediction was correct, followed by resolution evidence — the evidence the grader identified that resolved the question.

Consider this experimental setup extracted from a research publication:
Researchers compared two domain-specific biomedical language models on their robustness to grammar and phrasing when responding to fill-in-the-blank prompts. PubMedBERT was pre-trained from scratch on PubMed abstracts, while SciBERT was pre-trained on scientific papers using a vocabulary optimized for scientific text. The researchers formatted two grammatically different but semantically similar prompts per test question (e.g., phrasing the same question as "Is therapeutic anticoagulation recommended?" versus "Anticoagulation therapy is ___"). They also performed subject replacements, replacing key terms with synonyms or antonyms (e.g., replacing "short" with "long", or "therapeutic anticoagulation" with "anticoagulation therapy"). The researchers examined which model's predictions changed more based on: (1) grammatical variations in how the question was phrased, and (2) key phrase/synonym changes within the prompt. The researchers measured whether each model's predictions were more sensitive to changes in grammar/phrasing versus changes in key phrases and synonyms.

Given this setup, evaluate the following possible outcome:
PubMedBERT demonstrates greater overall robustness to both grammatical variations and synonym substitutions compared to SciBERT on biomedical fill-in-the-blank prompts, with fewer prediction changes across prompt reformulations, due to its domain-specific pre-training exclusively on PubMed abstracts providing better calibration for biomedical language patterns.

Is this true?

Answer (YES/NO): NO